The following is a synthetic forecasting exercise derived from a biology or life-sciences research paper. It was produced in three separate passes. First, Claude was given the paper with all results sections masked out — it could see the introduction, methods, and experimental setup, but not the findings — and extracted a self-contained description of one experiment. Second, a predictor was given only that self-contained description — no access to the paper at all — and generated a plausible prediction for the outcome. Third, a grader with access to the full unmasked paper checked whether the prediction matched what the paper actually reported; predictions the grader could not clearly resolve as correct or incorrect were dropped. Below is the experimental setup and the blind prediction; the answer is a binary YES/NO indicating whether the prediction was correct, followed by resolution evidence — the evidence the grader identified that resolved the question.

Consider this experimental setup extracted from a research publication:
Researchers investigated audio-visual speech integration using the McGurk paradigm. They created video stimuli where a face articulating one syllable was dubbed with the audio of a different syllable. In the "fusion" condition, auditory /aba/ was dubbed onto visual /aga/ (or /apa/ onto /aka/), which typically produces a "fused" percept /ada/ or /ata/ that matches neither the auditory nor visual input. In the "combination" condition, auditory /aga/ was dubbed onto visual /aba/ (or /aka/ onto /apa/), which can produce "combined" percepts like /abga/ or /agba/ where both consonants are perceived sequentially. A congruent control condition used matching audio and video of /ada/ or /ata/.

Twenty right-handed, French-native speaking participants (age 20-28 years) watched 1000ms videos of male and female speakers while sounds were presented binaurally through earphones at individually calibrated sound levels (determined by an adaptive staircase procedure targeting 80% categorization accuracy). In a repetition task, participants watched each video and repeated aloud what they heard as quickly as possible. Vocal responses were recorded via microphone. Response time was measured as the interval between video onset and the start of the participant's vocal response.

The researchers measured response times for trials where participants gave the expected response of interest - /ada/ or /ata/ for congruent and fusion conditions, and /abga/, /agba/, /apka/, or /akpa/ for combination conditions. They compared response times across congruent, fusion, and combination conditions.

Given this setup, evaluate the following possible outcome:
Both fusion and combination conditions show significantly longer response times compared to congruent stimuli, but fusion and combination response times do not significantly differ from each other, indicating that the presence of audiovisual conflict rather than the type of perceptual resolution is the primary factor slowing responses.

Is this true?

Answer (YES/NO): NO